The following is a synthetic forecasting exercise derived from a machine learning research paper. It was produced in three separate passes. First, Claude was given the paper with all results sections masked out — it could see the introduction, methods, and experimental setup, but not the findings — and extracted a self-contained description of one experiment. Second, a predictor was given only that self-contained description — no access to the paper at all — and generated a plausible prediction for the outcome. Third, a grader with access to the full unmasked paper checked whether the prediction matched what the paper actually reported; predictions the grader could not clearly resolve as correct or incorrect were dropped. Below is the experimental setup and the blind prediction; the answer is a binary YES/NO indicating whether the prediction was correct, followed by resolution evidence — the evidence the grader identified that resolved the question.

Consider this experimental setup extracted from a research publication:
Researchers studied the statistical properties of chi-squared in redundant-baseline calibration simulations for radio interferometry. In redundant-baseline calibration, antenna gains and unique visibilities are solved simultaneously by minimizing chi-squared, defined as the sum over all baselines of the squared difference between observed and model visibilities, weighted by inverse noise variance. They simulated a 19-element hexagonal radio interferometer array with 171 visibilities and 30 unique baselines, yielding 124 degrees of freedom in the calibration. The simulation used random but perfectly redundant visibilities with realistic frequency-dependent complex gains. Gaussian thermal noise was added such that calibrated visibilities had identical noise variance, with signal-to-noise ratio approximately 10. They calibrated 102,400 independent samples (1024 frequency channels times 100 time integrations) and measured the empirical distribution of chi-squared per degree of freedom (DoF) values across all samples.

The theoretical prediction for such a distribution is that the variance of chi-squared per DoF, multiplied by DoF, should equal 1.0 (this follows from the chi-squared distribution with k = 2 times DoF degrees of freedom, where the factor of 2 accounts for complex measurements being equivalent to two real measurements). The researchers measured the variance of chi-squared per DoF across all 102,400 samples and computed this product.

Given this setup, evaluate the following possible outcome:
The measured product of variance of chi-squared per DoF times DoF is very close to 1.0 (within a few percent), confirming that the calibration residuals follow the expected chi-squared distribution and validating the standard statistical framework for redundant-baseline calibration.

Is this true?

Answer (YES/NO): YES